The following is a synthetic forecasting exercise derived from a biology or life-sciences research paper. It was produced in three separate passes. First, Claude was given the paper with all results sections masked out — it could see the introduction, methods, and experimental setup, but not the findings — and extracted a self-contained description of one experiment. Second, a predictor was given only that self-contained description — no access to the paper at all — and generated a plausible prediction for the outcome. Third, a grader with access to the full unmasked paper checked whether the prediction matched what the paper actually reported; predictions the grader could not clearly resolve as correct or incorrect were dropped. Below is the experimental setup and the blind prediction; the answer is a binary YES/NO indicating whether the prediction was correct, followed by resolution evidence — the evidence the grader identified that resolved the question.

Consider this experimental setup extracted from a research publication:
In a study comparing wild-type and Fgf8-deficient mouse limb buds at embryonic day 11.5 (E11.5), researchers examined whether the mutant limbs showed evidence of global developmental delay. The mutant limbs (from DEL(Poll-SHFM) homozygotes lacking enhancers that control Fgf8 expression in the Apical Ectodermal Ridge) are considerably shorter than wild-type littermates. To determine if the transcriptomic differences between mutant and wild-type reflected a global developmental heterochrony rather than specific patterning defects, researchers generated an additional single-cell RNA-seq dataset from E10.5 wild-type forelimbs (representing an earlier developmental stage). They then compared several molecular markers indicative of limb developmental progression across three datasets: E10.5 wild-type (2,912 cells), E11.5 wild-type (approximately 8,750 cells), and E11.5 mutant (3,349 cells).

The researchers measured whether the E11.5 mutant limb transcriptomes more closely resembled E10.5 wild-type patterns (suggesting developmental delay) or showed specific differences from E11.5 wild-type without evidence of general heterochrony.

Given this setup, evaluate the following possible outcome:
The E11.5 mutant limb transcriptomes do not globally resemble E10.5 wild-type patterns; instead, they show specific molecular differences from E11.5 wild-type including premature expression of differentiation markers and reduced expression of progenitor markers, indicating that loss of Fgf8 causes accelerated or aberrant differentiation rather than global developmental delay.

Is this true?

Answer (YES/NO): NO